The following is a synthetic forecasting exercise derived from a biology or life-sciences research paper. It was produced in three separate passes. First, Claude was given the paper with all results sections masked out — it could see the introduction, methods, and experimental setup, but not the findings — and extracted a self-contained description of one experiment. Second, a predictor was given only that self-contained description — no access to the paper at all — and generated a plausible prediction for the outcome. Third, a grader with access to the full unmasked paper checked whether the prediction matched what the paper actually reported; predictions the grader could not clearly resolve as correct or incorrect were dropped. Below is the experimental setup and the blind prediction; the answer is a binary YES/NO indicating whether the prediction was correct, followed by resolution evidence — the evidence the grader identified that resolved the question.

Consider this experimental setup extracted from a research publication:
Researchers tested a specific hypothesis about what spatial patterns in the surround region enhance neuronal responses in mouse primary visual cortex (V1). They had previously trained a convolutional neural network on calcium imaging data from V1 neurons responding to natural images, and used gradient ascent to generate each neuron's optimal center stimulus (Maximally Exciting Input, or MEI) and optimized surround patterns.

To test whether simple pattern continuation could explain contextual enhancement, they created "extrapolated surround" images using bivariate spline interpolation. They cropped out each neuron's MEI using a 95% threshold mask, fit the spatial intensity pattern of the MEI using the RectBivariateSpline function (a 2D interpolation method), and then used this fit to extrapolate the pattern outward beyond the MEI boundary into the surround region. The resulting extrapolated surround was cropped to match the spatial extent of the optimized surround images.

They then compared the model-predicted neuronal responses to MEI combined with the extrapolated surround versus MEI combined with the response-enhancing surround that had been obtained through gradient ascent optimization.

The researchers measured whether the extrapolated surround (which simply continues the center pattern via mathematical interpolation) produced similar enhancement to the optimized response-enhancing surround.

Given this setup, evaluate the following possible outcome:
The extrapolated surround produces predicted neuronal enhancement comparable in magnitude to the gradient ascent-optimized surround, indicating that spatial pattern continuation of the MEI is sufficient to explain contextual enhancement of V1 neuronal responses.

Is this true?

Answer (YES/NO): YES